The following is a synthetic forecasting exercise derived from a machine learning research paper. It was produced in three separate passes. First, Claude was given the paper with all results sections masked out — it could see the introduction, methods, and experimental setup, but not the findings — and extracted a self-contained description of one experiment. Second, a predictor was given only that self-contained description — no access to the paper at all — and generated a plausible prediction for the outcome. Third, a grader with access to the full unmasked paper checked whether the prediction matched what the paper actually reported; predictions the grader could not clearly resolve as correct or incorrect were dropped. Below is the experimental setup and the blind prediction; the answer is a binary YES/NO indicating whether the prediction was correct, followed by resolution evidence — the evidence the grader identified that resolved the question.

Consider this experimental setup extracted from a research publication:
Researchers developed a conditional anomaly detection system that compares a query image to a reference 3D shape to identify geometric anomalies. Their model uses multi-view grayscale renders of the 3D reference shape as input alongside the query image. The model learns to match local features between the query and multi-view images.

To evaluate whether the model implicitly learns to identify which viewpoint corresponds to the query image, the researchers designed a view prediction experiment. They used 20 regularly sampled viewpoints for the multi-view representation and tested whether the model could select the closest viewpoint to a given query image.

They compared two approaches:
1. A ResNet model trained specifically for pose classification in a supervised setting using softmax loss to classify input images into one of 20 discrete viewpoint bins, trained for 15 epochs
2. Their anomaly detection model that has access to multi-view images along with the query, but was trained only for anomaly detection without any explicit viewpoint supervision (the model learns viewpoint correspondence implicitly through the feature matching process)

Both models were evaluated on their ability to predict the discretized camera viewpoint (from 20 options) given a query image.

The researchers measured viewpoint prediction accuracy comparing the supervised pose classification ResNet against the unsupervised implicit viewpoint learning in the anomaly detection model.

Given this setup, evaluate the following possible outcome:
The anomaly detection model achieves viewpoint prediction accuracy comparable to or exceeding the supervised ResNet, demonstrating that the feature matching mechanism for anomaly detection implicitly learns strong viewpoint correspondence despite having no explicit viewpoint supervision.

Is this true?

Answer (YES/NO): YES